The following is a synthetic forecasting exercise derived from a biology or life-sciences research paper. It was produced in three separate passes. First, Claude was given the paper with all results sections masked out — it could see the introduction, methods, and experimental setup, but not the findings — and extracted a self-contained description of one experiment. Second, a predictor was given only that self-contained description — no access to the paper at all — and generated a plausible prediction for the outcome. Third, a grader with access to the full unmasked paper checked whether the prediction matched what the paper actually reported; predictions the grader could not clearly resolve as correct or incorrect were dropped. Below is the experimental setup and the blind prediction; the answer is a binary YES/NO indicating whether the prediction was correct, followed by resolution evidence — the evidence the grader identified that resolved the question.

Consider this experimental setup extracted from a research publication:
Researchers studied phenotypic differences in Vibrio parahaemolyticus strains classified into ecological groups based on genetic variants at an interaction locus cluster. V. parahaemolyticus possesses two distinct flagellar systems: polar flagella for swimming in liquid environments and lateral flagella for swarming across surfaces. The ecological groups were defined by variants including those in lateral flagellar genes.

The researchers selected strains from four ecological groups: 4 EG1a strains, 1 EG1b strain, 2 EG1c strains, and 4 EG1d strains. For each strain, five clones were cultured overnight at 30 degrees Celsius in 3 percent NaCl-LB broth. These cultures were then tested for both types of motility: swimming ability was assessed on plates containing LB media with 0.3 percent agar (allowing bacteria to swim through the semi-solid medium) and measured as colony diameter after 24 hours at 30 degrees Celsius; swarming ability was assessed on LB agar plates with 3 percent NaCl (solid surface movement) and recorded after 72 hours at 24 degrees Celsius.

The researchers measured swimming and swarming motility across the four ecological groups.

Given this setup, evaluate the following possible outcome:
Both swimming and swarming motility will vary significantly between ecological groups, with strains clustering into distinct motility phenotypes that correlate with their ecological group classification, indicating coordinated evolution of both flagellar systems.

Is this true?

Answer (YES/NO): NO